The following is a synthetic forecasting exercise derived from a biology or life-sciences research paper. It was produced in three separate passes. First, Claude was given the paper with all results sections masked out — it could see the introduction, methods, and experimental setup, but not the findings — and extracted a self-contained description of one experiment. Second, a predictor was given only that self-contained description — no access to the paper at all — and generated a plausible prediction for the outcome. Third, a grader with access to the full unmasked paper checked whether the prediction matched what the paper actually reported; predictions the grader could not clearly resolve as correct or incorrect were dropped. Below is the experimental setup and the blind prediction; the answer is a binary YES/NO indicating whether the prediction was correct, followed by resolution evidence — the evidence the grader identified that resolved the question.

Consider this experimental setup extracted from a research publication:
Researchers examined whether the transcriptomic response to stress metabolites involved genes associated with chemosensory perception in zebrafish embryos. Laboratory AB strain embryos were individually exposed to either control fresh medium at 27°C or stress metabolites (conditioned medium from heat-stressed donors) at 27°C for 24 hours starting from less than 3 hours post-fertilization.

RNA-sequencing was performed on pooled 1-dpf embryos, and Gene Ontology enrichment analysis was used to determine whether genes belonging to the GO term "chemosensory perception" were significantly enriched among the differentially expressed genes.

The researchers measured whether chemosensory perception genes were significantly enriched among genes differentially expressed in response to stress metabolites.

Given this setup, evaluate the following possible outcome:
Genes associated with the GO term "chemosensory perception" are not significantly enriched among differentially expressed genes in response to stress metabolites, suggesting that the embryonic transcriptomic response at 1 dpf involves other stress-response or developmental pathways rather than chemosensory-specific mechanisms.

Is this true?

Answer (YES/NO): YES